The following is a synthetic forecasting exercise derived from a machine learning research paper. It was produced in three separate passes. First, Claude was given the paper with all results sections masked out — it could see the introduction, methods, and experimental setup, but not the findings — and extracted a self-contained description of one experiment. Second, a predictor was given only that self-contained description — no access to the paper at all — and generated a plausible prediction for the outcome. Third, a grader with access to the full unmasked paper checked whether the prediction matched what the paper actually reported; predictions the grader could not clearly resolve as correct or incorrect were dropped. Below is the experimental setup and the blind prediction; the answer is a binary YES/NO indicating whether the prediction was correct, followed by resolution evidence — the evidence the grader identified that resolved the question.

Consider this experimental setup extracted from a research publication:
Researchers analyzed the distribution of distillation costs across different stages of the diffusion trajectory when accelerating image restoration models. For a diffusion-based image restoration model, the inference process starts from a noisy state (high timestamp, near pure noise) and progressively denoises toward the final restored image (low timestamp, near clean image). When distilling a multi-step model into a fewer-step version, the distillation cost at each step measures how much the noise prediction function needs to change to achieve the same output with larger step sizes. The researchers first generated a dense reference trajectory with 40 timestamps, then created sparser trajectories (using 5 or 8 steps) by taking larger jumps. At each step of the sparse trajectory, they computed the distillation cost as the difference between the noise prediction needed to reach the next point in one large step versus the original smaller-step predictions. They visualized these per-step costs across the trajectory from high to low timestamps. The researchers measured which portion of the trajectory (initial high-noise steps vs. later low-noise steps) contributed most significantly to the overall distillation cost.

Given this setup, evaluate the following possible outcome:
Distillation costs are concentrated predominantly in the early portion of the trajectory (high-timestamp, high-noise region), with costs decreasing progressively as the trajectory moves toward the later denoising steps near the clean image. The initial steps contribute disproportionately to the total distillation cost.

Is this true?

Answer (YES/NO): YES